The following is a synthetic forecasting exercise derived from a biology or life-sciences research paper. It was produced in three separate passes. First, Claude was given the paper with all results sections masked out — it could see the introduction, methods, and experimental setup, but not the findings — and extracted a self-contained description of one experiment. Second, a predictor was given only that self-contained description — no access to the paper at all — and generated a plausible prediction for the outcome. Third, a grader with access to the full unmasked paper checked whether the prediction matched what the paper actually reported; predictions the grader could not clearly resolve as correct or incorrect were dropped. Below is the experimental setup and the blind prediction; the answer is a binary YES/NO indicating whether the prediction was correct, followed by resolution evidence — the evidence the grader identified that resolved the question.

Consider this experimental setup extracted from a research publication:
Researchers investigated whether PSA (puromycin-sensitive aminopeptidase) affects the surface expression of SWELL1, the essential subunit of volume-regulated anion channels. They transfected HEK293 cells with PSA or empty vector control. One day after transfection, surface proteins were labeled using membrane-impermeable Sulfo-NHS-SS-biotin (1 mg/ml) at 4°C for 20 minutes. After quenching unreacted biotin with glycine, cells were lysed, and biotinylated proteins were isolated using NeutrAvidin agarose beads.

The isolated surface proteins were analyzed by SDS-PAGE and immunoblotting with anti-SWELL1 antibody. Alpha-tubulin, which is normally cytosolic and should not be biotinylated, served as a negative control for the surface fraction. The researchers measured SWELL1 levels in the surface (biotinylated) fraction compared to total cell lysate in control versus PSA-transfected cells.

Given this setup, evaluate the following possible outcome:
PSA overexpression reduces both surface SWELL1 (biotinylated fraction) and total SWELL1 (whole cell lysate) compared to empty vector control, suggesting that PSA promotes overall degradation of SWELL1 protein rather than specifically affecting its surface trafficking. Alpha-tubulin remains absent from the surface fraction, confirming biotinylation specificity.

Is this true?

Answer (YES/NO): NO